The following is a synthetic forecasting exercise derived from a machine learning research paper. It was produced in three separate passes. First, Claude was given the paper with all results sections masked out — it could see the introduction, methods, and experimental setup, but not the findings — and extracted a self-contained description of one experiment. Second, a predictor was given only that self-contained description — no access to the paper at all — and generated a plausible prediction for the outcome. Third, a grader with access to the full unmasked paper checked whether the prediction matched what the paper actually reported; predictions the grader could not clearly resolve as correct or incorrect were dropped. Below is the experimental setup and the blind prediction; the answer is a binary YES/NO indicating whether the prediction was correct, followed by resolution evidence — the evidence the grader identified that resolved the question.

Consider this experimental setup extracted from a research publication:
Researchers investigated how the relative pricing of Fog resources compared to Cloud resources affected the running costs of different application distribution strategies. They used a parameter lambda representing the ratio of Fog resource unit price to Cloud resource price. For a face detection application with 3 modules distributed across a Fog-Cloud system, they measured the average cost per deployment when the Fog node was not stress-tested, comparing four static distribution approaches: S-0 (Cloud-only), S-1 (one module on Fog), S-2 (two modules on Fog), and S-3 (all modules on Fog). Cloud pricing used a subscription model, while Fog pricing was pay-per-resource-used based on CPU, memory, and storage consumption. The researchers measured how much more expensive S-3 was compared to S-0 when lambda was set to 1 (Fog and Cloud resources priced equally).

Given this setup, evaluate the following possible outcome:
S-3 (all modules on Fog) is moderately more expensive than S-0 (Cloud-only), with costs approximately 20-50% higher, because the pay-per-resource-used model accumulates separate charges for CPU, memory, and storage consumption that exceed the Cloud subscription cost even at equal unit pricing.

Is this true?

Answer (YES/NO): NO